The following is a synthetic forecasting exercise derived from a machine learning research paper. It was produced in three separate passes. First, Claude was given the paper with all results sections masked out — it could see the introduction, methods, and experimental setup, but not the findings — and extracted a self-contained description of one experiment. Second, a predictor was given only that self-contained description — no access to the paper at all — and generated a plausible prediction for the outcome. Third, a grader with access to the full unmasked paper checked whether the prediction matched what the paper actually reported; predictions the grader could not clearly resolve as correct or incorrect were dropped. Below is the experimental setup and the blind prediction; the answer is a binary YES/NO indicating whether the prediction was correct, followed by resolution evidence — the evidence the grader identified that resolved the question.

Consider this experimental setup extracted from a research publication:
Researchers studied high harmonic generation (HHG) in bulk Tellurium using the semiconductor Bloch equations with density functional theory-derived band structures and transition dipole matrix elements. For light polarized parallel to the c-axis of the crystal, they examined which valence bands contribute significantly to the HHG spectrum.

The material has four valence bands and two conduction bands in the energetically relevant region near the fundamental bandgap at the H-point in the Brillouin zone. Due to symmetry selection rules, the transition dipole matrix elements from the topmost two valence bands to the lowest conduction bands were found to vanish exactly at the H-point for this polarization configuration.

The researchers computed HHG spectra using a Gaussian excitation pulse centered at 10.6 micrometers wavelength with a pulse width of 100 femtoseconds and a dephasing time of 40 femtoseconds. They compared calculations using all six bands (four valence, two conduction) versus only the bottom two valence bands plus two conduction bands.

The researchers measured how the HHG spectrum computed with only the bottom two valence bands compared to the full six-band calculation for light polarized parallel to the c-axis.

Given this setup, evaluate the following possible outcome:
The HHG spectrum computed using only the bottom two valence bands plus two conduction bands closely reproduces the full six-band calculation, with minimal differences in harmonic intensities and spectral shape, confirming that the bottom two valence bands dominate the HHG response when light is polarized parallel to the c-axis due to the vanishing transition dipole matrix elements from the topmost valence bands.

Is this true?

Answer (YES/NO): YES